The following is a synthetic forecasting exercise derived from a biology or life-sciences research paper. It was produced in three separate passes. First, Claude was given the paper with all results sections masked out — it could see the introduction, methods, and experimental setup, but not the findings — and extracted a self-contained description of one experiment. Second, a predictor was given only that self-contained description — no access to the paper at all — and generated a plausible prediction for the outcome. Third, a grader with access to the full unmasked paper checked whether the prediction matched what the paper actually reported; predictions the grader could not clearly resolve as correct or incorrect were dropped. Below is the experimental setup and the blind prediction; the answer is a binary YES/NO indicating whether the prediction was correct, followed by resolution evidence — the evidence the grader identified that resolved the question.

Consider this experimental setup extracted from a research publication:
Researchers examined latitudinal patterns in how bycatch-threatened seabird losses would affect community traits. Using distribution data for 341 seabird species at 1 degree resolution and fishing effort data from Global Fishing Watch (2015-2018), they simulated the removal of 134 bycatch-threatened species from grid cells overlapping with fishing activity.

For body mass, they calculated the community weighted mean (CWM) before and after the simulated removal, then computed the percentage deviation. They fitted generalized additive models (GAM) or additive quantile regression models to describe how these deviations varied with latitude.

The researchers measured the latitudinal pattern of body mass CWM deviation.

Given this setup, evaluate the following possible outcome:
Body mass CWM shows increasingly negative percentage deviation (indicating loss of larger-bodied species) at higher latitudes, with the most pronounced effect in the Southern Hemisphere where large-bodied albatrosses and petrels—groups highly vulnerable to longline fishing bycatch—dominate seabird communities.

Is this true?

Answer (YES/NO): NO